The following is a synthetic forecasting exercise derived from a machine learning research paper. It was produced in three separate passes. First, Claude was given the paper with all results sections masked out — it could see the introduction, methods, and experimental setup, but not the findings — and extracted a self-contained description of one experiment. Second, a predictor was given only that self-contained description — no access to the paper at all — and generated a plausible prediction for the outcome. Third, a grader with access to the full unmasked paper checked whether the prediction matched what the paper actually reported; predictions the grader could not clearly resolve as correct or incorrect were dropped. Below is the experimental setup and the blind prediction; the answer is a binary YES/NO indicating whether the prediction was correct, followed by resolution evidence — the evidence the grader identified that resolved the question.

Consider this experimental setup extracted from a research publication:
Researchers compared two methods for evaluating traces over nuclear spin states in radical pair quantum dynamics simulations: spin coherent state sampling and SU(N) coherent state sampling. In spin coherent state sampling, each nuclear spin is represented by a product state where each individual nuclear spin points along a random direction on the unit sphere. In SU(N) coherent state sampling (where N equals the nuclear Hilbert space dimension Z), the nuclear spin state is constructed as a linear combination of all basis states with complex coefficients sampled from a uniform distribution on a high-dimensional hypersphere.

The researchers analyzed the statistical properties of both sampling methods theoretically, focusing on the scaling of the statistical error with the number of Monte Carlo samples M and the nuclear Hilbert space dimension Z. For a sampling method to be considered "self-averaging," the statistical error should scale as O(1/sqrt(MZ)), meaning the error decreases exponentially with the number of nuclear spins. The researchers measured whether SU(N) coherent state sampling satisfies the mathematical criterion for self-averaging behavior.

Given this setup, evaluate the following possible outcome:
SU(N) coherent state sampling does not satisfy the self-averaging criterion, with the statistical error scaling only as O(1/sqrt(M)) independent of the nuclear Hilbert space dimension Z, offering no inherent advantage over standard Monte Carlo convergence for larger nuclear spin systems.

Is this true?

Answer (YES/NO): NO